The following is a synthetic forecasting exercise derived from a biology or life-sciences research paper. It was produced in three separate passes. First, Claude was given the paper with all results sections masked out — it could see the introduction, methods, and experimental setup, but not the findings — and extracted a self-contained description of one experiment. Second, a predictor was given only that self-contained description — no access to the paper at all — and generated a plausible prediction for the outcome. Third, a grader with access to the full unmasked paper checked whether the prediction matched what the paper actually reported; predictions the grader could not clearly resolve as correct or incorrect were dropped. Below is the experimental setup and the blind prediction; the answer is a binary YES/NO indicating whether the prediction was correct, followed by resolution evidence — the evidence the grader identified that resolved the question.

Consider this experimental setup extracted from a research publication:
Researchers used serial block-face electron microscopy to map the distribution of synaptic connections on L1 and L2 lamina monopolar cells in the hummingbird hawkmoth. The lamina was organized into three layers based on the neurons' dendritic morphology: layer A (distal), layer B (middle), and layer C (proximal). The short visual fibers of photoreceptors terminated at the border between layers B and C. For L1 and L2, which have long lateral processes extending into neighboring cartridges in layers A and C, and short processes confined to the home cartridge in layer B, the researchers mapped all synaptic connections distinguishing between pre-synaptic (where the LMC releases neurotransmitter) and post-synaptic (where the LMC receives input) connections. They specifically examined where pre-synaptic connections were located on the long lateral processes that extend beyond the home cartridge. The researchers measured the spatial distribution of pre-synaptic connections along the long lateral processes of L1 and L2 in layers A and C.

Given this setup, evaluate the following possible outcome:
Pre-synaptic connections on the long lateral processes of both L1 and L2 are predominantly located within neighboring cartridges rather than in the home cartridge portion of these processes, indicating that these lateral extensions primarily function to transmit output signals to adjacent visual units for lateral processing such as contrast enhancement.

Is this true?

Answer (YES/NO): NO